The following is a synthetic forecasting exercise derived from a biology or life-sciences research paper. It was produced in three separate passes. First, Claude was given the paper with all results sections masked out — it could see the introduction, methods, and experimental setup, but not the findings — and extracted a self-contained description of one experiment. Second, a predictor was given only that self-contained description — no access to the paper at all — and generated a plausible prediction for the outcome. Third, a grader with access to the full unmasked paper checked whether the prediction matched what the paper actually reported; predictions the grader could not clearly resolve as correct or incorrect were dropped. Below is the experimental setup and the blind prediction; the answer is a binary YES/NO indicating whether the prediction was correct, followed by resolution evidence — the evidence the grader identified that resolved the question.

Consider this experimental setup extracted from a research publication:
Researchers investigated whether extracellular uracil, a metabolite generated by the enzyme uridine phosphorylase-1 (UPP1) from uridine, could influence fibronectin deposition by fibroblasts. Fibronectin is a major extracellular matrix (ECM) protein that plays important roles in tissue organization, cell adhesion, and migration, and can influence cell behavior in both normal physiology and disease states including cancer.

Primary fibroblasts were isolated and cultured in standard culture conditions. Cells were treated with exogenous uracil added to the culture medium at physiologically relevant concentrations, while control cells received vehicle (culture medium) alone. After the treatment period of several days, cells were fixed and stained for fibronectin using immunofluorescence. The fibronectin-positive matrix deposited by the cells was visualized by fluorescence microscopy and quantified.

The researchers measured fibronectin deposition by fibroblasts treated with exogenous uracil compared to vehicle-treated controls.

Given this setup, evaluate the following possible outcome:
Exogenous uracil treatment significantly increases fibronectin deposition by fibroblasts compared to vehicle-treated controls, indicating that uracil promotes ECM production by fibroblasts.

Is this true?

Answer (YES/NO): YES